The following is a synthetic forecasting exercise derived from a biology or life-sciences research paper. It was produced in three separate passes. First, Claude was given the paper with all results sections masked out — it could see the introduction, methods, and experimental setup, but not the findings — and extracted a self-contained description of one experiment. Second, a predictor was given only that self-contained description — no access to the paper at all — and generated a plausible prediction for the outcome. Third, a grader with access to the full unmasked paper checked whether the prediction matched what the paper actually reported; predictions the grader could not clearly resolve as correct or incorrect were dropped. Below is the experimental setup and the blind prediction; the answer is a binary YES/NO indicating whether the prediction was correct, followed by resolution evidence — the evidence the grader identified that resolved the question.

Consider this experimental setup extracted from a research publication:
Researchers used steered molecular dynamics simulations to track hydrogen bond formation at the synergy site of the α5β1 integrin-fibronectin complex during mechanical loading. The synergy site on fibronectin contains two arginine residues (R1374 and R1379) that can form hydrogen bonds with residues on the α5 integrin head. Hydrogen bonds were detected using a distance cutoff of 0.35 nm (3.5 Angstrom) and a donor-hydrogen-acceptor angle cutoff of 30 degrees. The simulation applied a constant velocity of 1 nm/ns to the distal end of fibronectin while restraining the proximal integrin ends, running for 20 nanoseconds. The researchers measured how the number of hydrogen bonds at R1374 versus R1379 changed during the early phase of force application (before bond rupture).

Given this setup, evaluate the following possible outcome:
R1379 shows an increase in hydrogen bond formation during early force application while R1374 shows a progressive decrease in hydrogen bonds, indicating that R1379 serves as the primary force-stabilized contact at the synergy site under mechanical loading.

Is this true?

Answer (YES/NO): NO